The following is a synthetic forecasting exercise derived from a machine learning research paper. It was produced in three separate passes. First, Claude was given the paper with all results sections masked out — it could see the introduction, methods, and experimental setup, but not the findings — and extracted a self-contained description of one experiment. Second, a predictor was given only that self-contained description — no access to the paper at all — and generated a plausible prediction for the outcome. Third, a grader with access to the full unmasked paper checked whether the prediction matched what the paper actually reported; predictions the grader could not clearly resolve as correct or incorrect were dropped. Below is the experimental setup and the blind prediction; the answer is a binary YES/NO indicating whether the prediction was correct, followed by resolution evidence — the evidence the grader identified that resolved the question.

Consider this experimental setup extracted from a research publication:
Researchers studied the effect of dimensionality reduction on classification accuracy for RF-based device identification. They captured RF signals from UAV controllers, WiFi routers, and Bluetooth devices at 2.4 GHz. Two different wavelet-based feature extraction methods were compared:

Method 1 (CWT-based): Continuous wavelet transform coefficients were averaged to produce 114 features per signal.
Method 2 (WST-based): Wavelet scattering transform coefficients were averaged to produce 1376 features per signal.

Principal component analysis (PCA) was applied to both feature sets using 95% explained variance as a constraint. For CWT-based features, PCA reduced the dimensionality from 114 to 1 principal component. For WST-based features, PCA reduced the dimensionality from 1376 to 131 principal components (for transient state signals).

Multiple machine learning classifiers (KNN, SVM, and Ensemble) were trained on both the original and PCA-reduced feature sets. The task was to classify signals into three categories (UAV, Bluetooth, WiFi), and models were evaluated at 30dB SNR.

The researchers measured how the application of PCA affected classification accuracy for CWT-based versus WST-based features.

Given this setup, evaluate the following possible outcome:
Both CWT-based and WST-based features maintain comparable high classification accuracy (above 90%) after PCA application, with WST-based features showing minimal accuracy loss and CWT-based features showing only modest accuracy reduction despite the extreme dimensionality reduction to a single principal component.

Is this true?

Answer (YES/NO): NO